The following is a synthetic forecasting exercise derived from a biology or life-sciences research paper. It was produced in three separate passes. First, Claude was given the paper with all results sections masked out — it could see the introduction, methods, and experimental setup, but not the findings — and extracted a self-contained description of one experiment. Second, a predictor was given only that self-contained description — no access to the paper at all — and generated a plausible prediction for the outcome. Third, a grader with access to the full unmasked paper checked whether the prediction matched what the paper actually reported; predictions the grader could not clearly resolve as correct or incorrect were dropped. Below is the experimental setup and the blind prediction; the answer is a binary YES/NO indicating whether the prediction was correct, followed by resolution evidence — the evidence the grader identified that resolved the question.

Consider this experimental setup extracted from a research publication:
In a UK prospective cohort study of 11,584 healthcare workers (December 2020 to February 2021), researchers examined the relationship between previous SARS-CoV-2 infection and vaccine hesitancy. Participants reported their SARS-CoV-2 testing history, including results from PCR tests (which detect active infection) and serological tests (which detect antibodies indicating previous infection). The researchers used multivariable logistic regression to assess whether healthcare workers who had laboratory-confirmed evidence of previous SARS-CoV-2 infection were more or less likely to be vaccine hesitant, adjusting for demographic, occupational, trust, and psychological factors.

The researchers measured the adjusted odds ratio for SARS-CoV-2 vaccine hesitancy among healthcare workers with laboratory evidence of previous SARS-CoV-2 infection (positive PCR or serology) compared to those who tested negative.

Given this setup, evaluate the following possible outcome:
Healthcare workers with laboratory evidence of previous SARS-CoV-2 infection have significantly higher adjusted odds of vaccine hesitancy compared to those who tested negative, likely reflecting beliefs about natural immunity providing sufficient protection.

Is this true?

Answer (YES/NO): YES